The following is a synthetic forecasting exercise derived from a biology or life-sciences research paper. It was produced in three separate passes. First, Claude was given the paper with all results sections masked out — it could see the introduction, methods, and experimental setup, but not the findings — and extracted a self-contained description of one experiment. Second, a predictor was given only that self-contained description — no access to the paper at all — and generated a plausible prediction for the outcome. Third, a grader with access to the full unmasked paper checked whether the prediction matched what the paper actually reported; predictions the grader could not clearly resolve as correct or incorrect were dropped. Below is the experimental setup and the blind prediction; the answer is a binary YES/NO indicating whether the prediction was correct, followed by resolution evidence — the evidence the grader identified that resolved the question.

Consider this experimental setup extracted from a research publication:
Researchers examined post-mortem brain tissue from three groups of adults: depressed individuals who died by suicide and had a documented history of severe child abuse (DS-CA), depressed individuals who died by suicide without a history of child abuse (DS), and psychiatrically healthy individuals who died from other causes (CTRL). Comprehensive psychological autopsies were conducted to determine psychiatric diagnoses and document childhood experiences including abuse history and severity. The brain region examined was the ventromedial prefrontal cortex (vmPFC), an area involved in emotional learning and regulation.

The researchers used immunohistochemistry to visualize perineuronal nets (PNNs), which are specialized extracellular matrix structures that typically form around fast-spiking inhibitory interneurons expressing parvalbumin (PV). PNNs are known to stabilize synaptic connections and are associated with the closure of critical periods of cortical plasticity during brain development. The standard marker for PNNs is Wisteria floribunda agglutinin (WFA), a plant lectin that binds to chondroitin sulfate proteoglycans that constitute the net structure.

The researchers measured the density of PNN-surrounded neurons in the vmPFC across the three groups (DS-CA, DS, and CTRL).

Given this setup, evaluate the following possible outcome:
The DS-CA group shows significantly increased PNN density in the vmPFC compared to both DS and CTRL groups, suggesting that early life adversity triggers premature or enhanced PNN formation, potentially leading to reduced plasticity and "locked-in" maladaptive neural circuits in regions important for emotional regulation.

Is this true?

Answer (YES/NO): YES